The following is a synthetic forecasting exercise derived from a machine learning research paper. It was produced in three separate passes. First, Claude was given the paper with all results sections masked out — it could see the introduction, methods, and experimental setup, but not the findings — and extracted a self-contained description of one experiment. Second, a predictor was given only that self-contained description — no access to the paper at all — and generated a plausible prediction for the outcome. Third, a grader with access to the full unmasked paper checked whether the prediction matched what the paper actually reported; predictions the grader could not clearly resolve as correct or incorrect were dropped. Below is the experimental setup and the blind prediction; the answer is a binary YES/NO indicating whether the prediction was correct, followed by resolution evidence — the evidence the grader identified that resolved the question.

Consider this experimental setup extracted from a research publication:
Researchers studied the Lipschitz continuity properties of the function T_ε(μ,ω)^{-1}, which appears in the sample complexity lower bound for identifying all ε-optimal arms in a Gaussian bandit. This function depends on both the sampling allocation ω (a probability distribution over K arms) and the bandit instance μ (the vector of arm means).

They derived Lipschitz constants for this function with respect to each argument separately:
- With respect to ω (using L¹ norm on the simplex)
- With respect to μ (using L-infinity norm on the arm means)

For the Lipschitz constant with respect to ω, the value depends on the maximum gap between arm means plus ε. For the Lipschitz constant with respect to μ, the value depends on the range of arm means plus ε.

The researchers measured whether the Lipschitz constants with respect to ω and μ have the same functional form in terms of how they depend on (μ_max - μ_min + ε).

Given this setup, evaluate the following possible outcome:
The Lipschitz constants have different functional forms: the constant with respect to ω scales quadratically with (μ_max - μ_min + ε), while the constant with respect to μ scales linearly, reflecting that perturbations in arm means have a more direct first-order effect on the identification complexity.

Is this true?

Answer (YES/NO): YES